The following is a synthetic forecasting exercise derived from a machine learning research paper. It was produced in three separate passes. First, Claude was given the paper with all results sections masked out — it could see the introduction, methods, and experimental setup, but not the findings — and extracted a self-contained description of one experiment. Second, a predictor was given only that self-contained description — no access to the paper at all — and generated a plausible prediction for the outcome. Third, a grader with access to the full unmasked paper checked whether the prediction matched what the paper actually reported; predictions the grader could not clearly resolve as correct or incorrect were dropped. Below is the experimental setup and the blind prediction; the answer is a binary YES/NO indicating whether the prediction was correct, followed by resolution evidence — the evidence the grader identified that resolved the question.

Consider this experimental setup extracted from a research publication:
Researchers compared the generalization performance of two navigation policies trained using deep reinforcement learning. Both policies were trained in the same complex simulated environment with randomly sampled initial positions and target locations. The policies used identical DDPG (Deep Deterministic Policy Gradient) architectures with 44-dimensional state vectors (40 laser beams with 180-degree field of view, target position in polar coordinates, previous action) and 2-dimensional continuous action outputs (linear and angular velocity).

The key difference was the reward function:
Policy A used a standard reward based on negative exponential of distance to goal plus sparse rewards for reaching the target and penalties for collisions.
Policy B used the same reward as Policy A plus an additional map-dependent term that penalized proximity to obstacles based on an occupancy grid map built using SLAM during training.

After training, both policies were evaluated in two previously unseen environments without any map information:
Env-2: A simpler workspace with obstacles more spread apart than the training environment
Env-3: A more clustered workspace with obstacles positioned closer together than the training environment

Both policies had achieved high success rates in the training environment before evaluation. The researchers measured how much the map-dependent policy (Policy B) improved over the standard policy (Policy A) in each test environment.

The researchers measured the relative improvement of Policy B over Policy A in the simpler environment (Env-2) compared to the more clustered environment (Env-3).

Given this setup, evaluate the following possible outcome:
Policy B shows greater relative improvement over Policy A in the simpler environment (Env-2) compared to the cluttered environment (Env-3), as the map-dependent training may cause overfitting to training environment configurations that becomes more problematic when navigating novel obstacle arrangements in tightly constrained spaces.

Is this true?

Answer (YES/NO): NO